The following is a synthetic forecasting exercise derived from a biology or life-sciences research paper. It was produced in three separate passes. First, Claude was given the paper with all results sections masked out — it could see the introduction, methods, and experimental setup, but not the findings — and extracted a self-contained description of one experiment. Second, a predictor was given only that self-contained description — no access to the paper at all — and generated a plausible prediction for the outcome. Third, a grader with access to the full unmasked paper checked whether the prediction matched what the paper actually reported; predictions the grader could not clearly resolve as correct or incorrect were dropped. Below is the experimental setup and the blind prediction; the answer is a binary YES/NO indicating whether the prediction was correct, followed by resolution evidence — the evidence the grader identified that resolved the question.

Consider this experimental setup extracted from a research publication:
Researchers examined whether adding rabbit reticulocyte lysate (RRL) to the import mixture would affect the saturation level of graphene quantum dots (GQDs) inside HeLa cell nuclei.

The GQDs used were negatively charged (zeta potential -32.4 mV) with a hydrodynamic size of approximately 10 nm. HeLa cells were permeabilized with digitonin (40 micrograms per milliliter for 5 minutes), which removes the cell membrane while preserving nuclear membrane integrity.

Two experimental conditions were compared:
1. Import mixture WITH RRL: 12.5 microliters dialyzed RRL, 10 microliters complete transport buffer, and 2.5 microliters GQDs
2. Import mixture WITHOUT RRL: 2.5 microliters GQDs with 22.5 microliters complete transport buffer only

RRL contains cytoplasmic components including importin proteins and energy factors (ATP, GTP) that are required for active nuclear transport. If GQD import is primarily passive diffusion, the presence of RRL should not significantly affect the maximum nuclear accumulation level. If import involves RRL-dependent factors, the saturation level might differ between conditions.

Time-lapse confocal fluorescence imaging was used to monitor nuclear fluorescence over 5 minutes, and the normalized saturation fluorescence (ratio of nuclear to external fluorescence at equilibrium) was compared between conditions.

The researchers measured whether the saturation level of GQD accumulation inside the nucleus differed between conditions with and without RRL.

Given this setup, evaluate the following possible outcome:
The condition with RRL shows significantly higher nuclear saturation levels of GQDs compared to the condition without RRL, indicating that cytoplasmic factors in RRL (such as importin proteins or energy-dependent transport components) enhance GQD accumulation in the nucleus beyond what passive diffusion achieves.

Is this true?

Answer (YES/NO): NO